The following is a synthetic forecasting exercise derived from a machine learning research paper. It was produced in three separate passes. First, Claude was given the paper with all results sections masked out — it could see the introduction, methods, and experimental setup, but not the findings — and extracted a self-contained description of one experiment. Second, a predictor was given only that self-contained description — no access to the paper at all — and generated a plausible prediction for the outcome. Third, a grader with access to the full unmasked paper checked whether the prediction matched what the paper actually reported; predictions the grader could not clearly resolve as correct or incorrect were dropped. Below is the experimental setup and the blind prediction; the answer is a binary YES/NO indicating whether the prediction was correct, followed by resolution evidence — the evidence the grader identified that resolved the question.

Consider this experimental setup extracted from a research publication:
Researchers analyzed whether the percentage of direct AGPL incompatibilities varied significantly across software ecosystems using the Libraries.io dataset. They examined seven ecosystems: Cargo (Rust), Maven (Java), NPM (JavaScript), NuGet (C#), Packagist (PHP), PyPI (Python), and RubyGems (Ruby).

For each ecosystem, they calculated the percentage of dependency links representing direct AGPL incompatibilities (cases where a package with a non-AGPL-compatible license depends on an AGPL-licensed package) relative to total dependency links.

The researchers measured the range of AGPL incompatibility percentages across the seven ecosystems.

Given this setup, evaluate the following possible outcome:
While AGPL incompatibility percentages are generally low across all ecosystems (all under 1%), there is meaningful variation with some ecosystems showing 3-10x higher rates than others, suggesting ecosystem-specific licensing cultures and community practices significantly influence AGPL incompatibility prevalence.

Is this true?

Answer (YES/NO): NO